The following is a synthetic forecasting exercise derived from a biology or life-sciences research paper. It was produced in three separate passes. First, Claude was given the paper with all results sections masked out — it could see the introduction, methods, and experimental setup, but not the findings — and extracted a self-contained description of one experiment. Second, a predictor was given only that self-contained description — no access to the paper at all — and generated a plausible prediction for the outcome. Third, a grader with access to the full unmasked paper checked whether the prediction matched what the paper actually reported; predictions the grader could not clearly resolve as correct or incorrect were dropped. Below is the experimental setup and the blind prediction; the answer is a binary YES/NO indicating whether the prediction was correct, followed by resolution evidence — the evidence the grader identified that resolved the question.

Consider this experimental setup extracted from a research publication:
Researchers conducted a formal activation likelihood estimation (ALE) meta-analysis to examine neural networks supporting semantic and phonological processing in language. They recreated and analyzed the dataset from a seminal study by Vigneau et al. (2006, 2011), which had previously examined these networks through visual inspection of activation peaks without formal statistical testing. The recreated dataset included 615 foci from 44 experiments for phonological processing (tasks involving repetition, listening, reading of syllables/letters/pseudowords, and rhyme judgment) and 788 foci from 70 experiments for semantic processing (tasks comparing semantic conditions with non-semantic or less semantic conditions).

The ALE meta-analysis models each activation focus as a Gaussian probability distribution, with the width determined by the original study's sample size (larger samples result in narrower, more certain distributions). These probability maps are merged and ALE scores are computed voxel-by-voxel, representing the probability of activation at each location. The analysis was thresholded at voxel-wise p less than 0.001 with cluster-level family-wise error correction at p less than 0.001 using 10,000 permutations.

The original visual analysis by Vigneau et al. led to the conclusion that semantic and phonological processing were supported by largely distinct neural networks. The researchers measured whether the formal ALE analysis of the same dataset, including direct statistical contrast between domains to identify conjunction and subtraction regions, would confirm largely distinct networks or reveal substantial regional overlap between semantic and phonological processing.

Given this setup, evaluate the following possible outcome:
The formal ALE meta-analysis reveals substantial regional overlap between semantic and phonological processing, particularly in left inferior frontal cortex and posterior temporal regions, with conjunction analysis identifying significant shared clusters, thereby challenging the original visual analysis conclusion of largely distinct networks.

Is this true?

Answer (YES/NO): YES